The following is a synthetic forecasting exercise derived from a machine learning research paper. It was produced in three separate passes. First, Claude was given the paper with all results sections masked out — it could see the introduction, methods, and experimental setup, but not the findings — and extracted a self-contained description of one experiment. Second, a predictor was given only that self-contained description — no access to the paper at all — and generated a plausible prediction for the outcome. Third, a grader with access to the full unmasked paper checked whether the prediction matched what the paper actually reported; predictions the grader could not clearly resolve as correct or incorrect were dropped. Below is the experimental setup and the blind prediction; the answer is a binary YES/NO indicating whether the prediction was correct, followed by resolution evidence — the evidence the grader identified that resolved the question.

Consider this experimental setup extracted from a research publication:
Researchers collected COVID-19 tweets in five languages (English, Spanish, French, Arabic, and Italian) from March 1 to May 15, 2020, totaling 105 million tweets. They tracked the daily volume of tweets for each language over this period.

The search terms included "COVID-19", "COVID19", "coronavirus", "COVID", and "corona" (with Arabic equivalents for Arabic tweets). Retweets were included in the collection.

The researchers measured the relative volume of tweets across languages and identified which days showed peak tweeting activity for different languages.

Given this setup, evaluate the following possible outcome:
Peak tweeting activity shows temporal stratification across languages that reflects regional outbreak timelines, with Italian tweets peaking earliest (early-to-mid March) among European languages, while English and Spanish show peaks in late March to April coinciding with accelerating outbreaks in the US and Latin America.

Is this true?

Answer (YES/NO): NO